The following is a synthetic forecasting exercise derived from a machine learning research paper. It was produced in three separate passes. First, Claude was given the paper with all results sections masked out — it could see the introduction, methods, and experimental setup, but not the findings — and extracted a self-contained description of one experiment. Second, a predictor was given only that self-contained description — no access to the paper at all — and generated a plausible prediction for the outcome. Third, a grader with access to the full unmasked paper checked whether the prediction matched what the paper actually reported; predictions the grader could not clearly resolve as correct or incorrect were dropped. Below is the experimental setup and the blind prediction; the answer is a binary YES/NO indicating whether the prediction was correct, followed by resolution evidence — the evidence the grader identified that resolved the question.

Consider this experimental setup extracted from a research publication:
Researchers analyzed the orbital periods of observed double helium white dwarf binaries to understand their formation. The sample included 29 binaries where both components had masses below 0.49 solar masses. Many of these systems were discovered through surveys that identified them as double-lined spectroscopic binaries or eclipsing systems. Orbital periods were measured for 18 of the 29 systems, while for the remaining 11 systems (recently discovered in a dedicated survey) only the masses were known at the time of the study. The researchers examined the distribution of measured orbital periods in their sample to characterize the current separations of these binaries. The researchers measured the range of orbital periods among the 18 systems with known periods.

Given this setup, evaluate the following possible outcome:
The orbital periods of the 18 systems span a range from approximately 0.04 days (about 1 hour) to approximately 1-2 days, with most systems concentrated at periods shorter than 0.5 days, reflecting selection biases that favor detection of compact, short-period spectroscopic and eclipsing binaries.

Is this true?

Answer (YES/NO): NO